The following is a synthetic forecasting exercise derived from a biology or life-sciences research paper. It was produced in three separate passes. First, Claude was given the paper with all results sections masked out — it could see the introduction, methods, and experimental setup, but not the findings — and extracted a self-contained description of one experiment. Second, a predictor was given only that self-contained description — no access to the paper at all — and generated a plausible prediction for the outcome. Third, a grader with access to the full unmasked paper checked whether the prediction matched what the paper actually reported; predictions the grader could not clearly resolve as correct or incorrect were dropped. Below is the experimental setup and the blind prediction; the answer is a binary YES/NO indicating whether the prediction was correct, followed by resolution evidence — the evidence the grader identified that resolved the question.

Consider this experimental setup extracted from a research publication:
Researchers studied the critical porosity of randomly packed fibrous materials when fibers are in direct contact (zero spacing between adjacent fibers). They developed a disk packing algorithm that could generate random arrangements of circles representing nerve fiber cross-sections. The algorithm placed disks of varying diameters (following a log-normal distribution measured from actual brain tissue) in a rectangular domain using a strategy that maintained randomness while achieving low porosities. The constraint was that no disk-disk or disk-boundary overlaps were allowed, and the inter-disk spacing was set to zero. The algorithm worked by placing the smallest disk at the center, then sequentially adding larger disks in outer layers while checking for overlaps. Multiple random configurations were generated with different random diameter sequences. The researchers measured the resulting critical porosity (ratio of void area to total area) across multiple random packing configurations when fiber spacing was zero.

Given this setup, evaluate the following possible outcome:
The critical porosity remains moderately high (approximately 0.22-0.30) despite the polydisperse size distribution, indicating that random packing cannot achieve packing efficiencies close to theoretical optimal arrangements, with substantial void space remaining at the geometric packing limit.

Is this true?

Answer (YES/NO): NO